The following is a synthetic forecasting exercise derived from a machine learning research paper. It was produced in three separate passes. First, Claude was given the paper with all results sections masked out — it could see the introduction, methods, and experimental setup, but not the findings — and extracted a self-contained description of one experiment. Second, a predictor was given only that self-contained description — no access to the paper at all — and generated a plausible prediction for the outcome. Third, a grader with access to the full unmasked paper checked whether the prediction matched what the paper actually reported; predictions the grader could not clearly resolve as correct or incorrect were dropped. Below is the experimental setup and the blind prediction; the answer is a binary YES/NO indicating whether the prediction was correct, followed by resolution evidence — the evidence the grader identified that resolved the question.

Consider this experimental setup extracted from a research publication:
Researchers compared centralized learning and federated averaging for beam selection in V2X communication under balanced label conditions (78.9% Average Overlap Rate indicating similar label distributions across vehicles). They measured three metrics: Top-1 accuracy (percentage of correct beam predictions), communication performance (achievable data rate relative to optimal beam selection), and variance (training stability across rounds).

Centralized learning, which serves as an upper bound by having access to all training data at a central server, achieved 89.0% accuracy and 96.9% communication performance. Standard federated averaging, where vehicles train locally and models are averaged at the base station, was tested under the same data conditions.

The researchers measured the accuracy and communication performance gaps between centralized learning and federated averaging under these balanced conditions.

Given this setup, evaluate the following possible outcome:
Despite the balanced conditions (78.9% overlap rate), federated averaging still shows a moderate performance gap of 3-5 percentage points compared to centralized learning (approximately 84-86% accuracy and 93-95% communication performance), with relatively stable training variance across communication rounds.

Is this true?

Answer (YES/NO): NO